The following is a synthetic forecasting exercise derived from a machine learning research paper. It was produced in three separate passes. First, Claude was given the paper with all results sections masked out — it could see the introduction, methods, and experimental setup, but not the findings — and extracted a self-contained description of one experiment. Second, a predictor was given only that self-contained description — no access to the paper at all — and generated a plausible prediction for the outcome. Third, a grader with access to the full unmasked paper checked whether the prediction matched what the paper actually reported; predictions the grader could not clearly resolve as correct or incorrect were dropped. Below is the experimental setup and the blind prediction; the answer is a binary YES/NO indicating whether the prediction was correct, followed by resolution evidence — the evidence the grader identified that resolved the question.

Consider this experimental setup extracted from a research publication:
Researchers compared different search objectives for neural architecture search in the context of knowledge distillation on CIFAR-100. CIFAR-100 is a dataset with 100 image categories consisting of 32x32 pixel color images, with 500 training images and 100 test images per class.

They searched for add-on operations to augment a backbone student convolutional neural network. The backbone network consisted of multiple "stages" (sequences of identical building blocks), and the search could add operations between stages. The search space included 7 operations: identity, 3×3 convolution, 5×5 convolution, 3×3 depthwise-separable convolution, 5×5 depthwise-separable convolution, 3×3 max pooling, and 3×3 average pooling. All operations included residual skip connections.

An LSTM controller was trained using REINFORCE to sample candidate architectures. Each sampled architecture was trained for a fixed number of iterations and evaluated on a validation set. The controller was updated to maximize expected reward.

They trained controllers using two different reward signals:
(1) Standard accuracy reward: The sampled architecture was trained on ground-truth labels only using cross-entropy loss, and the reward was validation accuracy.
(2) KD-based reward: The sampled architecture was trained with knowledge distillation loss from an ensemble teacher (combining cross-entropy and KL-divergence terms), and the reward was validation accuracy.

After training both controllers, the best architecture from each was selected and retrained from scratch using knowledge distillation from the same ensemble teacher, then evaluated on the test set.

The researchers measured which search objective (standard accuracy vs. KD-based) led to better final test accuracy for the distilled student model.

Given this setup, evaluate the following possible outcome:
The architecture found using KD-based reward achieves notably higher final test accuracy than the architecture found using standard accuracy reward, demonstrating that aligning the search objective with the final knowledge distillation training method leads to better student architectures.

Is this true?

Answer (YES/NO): NO